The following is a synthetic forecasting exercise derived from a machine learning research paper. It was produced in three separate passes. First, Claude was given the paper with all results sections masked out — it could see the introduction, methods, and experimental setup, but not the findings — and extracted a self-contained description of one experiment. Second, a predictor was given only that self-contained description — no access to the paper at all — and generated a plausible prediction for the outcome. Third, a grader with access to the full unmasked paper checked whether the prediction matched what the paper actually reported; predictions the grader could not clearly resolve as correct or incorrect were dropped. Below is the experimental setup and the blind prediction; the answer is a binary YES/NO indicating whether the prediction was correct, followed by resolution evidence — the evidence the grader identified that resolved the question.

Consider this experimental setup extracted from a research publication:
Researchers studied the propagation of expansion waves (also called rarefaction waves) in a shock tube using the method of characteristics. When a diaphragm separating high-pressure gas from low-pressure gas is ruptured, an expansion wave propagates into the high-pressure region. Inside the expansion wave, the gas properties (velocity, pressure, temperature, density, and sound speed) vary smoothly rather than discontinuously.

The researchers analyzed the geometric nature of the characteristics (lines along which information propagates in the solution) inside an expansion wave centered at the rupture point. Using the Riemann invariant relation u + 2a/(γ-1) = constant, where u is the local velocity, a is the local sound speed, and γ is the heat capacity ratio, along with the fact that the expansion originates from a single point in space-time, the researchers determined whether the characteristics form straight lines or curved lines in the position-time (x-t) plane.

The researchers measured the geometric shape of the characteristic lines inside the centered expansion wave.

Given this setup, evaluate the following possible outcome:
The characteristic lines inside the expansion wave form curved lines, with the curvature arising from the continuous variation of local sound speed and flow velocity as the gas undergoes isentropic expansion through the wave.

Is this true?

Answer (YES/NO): NO